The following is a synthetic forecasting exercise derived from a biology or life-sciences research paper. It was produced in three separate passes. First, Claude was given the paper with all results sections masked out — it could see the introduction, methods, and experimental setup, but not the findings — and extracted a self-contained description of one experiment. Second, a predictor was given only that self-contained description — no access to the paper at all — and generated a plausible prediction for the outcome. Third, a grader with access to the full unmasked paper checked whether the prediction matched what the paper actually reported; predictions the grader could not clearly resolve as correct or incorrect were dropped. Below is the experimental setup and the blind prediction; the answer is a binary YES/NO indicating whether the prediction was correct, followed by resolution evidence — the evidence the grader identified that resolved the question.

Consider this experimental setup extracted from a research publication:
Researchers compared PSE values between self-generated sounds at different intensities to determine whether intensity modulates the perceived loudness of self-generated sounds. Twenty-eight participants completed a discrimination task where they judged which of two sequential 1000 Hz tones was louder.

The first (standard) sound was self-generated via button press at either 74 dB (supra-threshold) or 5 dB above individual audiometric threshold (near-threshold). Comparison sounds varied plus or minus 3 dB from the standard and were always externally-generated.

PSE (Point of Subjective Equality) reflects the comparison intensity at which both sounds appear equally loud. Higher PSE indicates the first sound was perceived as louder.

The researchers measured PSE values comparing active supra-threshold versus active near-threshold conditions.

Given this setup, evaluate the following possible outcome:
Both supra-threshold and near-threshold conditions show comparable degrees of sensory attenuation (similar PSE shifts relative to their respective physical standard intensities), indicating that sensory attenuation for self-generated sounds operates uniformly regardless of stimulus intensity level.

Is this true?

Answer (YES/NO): NO